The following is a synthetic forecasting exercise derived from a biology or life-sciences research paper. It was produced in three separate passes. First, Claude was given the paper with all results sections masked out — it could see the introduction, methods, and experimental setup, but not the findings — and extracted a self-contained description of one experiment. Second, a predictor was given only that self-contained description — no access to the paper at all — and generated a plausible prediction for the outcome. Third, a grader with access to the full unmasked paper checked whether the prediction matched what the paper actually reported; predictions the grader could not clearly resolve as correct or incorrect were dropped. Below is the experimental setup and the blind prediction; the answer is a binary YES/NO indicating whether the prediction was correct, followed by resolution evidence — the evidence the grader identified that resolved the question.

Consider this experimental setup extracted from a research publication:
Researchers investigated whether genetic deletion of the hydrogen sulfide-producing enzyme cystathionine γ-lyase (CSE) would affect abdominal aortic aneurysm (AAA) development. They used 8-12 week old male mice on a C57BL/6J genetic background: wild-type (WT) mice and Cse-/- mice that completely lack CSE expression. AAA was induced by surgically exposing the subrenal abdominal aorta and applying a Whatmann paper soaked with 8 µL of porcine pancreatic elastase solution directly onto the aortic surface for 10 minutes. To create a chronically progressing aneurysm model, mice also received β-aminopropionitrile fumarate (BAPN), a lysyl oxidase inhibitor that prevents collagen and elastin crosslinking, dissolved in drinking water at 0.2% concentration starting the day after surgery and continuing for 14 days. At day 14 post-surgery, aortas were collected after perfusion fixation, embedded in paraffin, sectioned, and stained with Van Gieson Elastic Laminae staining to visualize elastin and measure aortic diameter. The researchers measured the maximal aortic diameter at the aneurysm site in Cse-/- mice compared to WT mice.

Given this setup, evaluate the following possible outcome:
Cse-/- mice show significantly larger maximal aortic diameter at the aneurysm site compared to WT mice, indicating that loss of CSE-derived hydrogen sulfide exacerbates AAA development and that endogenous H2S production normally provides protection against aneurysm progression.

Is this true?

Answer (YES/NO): NO